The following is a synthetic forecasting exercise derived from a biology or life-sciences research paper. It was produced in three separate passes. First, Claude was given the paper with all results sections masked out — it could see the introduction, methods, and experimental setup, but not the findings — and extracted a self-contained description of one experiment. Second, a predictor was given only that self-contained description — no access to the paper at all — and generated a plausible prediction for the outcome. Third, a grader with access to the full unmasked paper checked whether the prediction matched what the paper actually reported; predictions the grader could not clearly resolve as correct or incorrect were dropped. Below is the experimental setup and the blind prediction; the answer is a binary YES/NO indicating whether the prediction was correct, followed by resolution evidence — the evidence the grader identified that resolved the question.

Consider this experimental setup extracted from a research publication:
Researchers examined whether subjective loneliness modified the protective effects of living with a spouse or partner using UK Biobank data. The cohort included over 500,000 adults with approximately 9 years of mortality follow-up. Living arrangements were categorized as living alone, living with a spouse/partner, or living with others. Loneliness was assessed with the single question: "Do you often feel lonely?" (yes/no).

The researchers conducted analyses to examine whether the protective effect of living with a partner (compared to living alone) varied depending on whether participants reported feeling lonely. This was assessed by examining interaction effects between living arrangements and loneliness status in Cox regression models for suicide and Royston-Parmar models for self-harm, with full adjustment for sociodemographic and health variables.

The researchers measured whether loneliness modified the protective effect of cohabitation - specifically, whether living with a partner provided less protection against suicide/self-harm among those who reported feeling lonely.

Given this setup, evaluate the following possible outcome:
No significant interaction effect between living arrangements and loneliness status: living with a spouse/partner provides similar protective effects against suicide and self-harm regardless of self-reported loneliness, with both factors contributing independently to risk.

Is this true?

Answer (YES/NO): NO